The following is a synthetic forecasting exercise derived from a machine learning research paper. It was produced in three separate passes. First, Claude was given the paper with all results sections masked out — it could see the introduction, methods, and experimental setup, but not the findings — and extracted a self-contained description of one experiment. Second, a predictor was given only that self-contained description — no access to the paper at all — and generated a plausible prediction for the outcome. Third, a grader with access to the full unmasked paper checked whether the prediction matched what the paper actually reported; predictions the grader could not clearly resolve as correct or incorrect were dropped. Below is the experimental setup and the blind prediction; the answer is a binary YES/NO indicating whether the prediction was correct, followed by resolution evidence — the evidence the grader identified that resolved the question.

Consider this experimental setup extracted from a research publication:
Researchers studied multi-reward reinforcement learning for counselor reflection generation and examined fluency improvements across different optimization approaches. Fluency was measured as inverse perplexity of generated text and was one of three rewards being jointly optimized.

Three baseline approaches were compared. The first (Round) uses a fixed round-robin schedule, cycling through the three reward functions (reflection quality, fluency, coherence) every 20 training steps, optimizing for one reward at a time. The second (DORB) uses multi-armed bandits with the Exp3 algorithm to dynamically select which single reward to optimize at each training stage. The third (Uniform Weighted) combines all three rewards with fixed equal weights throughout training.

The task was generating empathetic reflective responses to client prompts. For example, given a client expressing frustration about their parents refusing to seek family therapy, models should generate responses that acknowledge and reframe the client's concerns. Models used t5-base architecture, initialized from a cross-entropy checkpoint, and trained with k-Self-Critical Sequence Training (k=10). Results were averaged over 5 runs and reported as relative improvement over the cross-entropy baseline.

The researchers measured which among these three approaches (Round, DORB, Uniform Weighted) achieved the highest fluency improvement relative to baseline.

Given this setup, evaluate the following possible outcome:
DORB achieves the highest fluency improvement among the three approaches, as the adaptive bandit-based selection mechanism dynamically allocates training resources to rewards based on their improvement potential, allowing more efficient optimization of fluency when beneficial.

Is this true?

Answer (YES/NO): NO